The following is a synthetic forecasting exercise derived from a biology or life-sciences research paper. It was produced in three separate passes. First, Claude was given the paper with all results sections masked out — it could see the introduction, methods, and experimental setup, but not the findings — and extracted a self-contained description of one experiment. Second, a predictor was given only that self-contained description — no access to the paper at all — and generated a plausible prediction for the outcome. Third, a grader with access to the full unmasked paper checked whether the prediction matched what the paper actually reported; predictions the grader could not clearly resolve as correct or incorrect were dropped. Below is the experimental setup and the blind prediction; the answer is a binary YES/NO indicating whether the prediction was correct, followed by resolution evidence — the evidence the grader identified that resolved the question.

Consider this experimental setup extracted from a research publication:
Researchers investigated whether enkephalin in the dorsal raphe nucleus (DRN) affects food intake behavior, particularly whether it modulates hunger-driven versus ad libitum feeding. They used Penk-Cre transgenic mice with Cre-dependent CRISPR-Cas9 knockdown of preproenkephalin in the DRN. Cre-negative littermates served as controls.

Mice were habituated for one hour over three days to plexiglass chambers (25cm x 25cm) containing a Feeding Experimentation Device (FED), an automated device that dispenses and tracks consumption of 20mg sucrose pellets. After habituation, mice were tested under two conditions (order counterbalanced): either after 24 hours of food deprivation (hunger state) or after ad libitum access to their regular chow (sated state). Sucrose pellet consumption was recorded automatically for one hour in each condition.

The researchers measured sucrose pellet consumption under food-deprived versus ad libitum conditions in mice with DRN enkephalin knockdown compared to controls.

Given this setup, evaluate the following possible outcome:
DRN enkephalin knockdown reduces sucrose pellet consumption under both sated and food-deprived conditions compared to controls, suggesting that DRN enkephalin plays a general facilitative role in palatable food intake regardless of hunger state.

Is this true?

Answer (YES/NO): NO